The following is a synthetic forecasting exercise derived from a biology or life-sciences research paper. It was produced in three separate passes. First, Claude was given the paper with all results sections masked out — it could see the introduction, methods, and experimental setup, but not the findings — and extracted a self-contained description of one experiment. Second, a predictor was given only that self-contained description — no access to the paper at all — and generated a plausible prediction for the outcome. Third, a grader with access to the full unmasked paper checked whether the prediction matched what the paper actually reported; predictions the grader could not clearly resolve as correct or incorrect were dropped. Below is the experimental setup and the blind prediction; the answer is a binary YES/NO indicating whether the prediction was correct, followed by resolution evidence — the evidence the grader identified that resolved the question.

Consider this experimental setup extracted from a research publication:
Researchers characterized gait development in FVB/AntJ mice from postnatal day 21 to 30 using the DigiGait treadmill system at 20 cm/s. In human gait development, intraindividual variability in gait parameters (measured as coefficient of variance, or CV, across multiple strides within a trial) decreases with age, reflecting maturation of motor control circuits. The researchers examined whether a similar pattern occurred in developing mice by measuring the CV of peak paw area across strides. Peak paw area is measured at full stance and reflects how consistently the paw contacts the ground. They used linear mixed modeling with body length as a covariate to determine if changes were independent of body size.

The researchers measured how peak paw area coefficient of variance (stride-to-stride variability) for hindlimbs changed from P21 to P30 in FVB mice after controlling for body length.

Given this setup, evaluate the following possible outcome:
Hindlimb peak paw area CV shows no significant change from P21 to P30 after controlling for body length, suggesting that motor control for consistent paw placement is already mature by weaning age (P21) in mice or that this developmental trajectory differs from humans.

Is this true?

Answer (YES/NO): NO